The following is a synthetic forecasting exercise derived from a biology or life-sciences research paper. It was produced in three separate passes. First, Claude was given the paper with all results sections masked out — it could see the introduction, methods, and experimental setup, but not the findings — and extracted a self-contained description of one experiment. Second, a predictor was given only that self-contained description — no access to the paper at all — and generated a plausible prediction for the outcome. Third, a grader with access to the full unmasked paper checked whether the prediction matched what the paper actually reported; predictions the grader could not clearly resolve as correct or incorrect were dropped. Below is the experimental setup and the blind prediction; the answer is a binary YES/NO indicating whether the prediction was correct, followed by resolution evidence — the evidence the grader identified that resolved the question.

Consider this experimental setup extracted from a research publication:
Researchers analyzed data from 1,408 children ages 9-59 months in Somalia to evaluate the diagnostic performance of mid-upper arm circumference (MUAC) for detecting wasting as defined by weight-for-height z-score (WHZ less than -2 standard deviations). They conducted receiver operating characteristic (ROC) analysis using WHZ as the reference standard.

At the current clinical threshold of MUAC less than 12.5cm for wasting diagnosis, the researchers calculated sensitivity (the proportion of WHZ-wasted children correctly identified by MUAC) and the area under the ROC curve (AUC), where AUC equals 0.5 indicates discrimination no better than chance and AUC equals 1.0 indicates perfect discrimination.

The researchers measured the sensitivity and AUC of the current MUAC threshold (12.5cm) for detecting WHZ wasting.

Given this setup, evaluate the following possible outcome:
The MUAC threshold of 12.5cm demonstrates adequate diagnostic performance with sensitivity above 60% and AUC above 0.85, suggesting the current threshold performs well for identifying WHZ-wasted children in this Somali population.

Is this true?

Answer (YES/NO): NO